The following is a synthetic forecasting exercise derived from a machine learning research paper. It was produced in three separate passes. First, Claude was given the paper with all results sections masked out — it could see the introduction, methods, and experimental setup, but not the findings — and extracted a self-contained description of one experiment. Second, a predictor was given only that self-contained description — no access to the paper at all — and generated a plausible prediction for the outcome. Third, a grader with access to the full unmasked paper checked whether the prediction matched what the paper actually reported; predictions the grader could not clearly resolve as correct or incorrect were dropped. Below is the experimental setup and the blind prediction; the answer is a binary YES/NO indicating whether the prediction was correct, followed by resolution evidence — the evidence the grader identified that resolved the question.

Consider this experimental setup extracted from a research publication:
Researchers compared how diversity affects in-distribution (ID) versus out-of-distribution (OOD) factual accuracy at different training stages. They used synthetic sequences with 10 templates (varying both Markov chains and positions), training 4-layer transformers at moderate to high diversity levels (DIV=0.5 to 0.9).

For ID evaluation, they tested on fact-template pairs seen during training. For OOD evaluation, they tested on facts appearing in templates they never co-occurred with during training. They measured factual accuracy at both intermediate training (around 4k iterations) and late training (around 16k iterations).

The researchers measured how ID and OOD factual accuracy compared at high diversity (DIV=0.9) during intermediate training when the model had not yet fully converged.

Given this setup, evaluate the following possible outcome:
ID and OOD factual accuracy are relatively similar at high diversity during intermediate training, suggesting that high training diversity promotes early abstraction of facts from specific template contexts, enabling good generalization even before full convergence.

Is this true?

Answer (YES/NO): YES